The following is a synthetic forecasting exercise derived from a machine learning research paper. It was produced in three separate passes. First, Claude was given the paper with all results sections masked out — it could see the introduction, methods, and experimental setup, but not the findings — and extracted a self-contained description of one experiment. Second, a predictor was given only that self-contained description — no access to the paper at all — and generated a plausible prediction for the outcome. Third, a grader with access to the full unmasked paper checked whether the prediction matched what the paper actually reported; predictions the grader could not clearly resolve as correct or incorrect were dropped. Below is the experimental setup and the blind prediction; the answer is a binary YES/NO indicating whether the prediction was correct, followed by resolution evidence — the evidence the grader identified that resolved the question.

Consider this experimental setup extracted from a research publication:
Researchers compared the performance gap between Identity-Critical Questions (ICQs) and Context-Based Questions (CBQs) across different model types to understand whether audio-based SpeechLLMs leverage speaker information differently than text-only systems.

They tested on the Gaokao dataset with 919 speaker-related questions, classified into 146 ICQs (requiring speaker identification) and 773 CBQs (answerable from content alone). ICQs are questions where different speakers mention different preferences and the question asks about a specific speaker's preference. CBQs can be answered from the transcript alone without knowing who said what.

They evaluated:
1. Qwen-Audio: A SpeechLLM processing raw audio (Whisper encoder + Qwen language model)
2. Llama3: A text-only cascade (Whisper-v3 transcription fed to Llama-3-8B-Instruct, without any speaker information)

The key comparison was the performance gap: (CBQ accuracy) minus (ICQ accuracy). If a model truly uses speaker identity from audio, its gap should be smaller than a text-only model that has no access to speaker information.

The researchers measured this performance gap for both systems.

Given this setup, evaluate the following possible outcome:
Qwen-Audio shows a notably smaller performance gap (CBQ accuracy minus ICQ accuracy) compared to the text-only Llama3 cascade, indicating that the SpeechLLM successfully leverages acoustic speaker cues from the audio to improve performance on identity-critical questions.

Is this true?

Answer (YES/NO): NO